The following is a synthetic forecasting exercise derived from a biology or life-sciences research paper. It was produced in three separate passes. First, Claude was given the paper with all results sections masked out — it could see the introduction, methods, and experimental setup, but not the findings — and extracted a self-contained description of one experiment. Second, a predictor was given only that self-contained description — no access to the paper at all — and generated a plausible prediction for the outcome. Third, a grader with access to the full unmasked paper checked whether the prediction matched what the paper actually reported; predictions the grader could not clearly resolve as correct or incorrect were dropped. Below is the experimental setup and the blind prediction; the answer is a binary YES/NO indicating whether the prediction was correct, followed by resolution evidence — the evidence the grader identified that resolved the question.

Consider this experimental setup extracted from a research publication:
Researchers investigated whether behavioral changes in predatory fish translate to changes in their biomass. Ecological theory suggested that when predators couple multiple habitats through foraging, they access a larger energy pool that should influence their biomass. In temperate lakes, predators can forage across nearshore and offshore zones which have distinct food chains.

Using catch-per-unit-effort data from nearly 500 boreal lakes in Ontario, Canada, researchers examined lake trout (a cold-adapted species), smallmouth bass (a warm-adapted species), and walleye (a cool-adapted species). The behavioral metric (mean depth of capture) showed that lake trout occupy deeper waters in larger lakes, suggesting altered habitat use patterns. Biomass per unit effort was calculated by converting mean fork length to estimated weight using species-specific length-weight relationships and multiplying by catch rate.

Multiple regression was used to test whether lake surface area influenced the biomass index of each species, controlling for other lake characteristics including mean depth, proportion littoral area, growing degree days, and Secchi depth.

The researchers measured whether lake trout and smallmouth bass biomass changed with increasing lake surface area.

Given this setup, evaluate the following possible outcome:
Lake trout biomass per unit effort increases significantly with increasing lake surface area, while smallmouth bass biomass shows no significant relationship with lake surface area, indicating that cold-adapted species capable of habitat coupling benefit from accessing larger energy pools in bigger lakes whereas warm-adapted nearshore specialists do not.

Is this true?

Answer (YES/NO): NO